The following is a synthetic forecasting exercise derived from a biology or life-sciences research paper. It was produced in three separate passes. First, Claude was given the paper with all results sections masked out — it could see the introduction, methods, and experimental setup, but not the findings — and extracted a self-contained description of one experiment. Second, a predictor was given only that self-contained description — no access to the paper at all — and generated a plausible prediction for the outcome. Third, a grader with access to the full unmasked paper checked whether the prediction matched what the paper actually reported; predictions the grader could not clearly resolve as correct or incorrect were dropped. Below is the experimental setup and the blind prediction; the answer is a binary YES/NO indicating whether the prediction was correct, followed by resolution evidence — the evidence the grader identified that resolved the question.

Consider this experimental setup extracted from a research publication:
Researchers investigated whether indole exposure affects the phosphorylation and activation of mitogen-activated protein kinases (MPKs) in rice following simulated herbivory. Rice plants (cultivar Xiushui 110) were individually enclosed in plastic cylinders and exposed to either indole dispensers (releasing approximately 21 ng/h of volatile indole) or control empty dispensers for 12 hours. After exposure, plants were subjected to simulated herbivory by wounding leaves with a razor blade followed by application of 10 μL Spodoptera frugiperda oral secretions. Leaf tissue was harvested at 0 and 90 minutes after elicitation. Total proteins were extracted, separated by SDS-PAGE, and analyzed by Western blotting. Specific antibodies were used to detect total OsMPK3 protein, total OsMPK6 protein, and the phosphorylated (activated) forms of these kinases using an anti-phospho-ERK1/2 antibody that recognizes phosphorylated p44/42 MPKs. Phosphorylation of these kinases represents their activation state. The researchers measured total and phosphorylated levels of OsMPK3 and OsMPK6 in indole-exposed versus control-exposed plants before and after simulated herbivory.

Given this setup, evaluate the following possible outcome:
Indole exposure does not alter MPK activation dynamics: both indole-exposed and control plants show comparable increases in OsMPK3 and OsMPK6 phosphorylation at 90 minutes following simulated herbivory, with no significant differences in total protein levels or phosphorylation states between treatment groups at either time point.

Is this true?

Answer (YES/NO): NO